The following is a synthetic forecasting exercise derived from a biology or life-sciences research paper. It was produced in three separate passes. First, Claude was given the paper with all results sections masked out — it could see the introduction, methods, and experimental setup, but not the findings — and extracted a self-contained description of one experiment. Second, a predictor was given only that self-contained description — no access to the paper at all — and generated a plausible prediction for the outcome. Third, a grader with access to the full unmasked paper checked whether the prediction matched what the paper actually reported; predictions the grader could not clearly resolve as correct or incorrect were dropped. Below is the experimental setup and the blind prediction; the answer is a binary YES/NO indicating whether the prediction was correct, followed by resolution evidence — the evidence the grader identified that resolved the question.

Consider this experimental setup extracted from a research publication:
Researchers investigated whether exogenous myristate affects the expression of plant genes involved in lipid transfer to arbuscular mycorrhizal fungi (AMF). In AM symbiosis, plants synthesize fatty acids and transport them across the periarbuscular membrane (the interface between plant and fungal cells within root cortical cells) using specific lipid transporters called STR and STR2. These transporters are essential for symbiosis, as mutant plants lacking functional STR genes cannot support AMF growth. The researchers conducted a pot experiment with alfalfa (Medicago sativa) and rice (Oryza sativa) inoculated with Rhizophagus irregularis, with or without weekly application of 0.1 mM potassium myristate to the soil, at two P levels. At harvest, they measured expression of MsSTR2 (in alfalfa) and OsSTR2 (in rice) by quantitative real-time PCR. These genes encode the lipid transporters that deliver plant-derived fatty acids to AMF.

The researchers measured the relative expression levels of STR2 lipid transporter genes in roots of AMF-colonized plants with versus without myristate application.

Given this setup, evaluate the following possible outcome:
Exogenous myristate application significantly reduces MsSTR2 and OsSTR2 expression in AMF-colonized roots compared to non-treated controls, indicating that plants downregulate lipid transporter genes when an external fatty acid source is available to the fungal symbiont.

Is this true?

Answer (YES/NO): NO